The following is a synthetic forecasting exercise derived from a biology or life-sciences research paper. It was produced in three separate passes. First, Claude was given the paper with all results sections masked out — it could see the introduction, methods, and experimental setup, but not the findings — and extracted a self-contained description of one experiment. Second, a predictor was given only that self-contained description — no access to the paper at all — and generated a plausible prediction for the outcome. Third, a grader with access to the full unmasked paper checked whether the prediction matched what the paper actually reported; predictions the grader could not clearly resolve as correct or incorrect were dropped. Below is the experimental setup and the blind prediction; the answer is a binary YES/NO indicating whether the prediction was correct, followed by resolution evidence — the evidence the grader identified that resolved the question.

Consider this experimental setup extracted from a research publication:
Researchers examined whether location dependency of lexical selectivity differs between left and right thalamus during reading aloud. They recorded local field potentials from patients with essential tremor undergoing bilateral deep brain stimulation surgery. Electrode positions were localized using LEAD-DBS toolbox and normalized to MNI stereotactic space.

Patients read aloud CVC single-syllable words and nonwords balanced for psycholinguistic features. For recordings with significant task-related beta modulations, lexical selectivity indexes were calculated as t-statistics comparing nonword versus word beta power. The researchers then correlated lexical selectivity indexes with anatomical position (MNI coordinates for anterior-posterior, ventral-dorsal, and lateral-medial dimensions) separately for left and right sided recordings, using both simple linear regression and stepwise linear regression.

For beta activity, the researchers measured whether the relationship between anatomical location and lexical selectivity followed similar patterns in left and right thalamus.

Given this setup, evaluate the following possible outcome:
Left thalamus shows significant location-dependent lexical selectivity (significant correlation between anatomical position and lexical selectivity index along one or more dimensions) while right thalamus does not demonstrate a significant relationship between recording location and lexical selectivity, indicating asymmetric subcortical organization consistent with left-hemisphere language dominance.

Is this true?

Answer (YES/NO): NO